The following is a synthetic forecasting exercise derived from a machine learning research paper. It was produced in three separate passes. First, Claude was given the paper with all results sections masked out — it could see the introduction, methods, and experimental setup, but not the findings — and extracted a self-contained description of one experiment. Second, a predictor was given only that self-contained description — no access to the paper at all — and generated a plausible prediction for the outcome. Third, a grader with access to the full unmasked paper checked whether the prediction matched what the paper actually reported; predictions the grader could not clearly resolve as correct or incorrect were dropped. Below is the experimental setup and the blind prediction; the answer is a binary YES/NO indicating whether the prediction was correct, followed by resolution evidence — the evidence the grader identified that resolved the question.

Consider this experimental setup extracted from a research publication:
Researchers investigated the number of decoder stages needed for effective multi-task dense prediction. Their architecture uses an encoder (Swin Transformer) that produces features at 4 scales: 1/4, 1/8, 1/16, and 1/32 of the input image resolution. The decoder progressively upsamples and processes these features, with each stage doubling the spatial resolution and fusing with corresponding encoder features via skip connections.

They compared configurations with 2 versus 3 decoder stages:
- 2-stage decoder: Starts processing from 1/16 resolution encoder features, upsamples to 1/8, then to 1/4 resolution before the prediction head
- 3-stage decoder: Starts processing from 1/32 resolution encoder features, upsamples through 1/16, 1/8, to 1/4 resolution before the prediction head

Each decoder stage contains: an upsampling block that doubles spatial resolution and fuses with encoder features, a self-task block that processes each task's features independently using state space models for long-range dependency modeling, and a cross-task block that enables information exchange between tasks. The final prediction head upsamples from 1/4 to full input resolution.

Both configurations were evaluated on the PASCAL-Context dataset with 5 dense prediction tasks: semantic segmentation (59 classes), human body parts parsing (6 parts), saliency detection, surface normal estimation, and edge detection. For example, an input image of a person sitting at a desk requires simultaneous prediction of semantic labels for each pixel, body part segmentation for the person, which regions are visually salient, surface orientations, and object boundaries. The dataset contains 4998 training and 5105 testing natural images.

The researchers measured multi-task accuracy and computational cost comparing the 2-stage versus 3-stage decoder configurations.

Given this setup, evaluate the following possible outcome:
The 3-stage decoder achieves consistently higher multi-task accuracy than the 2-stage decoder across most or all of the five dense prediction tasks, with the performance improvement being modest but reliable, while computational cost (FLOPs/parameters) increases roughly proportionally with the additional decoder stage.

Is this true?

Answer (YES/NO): NO